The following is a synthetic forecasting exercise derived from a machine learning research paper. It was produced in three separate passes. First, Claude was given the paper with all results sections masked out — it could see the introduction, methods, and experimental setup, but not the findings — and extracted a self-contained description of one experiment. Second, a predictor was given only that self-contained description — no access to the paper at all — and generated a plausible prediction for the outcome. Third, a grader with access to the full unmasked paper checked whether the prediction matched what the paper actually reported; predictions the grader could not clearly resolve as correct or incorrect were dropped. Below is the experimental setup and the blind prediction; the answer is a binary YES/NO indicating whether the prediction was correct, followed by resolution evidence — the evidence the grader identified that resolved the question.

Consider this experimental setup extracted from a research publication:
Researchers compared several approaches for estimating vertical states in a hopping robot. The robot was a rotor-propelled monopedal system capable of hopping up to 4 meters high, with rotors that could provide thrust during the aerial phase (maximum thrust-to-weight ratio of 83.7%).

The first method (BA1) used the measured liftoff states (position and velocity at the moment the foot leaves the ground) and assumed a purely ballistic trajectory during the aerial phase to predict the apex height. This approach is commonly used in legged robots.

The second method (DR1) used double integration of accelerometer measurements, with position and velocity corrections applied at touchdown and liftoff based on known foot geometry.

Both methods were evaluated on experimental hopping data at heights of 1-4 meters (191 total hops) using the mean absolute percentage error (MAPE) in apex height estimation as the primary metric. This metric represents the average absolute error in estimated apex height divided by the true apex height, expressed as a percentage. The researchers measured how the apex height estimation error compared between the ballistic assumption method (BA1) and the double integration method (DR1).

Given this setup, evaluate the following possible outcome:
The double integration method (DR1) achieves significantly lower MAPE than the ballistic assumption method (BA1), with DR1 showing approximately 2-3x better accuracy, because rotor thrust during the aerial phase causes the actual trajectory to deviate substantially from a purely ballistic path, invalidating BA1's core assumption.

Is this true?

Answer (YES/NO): NO